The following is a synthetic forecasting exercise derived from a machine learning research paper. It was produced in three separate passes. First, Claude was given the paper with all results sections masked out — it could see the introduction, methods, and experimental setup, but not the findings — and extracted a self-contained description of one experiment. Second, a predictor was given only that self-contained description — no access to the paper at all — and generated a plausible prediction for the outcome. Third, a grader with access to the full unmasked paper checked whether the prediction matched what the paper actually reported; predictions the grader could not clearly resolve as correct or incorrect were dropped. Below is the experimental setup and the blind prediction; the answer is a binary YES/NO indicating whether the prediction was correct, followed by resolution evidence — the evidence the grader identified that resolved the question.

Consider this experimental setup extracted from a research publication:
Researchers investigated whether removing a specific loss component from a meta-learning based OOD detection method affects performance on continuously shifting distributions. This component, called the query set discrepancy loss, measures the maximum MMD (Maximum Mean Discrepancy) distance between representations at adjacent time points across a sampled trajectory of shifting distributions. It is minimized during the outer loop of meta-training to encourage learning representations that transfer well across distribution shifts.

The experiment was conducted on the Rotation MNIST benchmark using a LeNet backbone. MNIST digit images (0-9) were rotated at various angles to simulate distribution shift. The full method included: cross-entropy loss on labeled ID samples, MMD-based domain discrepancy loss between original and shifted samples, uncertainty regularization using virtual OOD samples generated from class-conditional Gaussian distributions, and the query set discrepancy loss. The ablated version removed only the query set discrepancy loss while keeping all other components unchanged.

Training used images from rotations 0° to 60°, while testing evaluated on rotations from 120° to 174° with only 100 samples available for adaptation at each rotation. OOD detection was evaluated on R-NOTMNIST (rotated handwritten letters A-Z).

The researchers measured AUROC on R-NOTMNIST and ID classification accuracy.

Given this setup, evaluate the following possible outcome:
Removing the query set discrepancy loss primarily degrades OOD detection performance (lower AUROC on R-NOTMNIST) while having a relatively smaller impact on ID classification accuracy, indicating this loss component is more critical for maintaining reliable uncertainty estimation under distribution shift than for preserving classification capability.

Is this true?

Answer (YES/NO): NO